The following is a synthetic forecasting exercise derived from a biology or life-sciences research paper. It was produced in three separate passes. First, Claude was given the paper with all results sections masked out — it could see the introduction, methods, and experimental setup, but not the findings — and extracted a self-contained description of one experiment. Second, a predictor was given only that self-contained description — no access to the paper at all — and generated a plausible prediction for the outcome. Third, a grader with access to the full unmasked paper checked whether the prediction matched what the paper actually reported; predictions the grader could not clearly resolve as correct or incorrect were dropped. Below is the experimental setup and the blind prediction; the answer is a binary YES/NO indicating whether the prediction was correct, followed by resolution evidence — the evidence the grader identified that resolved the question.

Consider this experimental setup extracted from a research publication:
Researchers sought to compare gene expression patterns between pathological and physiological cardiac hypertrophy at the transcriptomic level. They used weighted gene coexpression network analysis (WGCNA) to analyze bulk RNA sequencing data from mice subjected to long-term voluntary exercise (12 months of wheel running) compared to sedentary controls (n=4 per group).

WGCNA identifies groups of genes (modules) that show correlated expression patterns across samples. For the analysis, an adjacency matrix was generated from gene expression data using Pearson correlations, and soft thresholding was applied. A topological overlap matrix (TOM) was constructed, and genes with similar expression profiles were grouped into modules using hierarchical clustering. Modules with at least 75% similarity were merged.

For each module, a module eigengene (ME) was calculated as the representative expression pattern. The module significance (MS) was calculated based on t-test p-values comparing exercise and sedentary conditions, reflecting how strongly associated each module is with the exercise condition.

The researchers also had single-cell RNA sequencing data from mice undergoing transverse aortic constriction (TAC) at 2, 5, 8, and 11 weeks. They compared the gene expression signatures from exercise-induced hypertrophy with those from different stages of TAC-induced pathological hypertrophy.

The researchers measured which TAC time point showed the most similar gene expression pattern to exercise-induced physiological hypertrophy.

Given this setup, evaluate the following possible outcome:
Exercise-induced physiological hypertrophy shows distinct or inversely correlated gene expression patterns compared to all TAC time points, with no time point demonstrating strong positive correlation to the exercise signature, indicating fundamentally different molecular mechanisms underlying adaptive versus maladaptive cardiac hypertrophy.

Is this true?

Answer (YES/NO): NO